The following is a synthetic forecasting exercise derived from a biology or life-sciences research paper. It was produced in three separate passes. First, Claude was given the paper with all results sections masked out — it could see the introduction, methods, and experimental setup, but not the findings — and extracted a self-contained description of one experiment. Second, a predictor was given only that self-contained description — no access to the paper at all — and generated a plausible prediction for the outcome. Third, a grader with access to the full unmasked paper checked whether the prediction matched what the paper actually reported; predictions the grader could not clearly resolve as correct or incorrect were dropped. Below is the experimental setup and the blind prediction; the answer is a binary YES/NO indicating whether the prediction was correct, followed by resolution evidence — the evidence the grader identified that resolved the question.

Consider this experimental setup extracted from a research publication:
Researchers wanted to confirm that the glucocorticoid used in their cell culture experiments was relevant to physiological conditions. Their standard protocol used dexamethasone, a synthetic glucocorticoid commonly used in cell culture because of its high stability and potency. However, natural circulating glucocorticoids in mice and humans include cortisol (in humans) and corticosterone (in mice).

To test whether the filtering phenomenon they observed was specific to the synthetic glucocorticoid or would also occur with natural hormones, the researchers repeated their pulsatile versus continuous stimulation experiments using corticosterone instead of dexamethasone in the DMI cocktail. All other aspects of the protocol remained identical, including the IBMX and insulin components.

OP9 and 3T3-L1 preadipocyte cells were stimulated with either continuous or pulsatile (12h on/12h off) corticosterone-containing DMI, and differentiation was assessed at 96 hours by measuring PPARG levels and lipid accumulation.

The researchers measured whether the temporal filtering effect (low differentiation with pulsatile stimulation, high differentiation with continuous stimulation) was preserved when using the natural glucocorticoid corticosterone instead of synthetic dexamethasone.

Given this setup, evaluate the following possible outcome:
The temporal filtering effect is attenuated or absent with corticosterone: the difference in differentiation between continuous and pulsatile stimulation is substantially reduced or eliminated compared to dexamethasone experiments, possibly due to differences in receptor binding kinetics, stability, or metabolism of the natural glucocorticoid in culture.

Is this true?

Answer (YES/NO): NO